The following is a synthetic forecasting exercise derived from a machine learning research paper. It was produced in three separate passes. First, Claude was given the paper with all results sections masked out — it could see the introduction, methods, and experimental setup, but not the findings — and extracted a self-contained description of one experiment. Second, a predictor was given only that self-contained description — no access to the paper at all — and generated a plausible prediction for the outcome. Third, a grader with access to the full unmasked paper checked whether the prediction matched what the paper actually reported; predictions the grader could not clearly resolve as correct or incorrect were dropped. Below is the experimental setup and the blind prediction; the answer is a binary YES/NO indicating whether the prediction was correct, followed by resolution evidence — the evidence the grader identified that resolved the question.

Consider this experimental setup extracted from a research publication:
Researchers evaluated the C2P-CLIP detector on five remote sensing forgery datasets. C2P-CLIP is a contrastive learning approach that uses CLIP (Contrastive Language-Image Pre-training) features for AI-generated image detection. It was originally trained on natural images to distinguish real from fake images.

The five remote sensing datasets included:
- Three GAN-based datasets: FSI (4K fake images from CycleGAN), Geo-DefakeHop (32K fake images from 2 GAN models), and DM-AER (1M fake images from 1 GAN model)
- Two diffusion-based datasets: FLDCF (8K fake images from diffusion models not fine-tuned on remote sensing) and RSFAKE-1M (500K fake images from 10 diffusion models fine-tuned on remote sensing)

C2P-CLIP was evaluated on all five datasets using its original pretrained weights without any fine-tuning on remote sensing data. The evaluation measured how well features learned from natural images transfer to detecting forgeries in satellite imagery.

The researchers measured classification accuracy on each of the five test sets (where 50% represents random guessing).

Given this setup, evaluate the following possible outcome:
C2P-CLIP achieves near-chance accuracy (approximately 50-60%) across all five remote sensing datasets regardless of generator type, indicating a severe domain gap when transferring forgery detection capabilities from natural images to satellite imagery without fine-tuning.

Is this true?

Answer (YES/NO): NO